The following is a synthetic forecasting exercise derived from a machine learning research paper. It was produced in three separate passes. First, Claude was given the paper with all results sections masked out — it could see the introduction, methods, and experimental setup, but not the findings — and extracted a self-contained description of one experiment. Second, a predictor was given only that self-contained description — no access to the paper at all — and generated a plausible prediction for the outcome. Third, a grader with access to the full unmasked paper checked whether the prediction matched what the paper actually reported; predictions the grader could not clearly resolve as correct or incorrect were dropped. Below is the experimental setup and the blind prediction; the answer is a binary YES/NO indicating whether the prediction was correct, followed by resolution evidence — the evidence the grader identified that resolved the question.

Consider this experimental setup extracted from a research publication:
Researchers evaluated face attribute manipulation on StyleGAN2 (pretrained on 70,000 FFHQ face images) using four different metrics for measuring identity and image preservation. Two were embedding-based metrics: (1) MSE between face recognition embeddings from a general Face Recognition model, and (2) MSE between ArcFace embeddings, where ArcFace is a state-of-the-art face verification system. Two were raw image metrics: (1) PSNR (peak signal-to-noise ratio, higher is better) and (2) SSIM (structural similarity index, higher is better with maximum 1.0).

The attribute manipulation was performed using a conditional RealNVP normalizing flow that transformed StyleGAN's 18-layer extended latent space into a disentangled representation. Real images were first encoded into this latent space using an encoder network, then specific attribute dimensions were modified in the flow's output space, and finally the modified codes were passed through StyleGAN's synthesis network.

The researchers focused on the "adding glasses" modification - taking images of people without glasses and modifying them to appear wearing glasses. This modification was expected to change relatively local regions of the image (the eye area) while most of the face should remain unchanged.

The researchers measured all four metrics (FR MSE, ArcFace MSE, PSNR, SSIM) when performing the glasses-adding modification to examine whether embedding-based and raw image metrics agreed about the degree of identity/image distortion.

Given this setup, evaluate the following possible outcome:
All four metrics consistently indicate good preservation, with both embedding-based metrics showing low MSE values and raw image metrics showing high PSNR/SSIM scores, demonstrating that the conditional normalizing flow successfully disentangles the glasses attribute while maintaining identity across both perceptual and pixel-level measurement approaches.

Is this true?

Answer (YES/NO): NO